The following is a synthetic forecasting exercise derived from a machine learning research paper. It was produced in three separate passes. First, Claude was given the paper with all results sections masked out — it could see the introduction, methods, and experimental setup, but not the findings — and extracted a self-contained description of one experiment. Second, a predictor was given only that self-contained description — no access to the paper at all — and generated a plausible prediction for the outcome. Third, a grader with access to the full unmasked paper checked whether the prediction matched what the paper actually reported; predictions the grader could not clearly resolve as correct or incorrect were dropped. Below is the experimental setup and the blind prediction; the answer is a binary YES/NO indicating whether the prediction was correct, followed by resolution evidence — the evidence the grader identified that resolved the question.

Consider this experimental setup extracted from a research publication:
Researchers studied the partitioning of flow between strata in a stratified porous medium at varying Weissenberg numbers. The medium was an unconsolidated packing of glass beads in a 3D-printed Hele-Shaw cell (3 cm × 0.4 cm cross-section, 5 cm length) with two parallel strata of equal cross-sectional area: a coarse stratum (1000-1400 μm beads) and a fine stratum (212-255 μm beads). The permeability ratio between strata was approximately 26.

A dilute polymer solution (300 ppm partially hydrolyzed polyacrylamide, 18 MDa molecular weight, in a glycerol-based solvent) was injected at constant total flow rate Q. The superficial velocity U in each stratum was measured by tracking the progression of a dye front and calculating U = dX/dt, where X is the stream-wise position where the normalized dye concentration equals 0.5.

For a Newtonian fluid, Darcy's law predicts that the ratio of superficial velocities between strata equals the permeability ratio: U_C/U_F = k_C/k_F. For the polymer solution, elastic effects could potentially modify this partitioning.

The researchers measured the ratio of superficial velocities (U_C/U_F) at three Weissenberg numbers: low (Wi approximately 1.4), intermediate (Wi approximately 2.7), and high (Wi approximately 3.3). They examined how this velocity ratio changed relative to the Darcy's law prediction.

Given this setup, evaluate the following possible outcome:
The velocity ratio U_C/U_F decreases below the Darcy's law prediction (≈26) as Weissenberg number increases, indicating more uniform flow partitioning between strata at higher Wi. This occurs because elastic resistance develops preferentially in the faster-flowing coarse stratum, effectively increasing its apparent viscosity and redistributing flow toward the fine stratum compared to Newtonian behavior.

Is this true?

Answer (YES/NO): NO